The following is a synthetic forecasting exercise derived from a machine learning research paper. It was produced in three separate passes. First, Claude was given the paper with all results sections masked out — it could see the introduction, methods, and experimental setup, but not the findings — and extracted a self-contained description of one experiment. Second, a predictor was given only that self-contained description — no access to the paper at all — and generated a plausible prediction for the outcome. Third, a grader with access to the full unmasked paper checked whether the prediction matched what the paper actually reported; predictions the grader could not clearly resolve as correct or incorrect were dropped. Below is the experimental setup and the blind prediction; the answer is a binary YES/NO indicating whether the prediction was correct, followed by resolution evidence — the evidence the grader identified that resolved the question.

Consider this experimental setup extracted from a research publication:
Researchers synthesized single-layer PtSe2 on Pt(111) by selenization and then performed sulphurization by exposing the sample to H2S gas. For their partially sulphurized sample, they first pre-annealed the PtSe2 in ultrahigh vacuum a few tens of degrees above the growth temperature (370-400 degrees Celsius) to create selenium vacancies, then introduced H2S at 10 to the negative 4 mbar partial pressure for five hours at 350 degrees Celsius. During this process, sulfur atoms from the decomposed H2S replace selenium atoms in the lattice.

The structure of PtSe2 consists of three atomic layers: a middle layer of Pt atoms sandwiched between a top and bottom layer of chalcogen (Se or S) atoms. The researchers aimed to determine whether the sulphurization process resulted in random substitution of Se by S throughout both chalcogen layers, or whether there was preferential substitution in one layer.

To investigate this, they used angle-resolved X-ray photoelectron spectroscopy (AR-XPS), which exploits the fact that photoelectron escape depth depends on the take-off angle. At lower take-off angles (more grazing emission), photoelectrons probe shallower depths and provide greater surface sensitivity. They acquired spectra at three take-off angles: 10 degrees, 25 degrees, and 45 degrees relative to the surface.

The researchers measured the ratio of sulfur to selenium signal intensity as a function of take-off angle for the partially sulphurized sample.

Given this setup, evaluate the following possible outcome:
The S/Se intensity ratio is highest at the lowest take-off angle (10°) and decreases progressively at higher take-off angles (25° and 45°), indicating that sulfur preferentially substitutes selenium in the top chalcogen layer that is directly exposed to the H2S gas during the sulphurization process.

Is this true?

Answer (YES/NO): YES